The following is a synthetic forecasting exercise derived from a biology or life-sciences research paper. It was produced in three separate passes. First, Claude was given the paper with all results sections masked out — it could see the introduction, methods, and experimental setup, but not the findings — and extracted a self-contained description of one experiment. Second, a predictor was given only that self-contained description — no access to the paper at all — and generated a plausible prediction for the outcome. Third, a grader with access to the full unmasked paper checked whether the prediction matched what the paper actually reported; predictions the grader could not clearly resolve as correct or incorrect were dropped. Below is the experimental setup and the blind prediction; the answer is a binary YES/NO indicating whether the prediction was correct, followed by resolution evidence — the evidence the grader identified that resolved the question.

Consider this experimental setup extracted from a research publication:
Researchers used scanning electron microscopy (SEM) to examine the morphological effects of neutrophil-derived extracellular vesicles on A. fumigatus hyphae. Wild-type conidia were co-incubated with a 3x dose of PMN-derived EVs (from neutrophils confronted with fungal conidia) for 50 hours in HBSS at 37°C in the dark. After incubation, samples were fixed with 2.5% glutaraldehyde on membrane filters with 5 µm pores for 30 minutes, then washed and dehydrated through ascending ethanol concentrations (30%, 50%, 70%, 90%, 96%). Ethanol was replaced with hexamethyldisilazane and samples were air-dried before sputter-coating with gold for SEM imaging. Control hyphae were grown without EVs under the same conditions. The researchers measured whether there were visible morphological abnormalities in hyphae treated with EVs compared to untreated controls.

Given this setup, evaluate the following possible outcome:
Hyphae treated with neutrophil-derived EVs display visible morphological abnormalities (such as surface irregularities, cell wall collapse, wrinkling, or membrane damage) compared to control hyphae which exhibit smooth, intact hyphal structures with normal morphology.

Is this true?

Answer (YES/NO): YES